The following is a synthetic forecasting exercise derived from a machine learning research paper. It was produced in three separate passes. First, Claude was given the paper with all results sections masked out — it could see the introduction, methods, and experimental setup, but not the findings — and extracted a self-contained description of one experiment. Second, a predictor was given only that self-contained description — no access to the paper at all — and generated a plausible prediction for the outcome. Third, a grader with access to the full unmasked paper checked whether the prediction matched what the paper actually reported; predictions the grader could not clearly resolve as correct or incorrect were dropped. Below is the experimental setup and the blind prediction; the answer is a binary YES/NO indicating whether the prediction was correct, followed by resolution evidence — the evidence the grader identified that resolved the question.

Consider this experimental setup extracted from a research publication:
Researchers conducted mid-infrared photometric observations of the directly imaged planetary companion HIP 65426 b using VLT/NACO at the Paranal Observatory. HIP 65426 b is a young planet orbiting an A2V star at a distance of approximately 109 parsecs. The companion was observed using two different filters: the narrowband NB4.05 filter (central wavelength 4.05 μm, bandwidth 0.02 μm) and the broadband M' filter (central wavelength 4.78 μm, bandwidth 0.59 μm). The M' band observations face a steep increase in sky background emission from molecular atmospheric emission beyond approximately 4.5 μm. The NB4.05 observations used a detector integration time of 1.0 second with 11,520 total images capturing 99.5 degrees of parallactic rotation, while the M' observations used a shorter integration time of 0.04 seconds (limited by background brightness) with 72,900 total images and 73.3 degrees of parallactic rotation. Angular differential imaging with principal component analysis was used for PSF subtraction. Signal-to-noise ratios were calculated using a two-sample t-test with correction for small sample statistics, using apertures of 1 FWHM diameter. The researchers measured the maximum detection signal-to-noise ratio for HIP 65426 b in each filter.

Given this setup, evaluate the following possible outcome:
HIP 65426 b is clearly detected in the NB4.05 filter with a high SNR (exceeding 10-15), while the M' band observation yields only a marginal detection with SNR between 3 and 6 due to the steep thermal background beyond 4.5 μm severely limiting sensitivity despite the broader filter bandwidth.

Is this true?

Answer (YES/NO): NO